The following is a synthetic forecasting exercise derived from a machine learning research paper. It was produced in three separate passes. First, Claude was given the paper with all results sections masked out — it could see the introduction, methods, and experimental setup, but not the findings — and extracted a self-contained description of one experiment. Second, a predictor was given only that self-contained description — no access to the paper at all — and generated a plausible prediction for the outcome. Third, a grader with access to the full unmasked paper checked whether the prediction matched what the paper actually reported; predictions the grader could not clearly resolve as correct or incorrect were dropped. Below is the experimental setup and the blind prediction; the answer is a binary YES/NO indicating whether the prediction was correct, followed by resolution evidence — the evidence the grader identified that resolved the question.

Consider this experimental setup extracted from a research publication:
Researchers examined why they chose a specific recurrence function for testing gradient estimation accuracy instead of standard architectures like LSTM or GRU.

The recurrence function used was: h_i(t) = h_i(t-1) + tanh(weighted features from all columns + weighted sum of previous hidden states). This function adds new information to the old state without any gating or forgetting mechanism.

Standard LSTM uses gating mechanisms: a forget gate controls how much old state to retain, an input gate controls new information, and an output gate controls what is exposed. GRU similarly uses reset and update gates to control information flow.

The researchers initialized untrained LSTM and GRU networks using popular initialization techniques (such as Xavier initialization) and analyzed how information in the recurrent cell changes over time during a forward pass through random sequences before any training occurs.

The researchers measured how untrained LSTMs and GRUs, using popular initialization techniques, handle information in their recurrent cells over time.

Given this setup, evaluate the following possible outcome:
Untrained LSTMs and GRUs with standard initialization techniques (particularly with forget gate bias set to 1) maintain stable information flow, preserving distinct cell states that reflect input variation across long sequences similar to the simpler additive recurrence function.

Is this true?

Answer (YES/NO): NO